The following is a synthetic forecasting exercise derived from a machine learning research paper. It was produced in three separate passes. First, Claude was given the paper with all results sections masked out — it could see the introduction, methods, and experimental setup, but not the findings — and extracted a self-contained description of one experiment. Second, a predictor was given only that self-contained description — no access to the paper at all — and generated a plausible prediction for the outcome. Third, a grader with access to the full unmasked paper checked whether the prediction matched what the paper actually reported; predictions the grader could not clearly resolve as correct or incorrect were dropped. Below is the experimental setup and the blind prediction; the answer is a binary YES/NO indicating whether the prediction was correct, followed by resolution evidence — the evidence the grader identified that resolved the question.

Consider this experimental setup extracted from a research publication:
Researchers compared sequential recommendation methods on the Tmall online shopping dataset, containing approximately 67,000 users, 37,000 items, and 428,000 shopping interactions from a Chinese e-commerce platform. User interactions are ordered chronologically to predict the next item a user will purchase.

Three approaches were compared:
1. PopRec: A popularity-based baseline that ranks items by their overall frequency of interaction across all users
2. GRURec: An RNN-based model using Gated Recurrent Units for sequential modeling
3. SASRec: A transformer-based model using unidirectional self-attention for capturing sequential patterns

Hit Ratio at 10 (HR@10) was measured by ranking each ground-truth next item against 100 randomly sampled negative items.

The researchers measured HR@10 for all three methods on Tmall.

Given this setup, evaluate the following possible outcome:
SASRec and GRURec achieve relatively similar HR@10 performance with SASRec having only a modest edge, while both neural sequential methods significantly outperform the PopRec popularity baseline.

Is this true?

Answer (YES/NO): NO